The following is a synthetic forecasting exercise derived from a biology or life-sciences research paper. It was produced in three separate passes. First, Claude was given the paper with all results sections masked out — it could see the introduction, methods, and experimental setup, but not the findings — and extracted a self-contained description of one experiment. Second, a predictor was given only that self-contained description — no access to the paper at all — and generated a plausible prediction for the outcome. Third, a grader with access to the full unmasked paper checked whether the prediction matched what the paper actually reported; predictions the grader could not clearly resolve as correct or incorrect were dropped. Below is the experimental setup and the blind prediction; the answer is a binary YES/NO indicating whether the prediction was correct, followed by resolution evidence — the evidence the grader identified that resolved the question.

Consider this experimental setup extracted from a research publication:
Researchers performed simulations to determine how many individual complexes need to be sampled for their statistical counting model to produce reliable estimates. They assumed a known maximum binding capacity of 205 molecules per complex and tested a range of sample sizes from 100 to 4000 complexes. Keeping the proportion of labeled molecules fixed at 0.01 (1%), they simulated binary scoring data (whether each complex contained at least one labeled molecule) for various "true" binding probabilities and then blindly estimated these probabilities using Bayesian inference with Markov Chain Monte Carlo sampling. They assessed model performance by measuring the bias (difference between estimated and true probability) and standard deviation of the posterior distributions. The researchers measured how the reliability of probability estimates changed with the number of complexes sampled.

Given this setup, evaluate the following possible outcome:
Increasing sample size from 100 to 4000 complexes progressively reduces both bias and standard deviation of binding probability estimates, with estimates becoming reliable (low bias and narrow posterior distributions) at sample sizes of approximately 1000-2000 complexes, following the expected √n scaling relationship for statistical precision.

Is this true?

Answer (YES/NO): NO